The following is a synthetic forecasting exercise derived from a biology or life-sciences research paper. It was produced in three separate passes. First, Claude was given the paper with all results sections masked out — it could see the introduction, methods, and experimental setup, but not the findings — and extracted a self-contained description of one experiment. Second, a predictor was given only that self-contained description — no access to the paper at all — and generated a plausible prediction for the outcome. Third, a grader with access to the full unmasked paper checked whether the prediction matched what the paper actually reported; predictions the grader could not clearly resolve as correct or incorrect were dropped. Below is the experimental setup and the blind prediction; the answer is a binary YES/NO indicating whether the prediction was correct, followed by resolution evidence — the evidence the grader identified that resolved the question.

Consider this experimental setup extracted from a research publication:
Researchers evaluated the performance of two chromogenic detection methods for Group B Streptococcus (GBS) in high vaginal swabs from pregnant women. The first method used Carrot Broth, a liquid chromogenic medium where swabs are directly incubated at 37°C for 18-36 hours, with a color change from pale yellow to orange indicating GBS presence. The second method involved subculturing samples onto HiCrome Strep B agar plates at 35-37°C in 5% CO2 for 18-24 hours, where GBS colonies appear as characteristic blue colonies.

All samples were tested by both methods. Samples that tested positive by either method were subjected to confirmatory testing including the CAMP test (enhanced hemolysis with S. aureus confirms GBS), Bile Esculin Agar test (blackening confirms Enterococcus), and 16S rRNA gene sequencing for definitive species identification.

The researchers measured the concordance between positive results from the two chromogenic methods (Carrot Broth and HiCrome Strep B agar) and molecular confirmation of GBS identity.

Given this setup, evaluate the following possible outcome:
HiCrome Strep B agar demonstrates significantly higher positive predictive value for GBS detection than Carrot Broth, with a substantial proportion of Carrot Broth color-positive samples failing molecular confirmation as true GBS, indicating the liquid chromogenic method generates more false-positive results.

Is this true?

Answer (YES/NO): NO